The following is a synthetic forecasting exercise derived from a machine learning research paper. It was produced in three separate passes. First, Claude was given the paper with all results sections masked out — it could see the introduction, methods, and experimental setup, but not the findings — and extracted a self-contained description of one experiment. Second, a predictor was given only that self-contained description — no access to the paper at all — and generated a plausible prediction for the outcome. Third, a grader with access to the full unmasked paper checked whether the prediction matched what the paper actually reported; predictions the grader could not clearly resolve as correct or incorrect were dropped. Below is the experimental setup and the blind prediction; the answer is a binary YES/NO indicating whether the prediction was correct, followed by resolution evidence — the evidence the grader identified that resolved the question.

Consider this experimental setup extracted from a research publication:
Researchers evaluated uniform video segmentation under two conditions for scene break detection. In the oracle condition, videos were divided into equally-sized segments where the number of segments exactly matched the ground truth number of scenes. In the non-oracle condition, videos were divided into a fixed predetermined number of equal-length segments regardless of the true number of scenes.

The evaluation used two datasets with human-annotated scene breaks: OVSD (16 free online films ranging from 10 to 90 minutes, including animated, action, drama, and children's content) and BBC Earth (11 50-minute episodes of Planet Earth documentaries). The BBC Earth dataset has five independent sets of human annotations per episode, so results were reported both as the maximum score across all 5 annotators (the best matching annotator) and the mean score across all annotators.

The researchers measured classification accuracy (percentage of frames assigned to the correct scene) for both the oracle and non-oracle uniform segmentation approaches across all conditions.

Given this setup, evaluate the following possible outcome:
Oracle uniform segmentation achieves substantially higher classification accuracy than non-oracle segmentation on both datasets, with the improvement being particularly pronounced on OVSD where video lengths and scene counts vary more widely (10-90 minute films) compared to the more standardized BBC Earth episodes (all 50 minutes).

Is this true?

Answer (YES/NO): NO